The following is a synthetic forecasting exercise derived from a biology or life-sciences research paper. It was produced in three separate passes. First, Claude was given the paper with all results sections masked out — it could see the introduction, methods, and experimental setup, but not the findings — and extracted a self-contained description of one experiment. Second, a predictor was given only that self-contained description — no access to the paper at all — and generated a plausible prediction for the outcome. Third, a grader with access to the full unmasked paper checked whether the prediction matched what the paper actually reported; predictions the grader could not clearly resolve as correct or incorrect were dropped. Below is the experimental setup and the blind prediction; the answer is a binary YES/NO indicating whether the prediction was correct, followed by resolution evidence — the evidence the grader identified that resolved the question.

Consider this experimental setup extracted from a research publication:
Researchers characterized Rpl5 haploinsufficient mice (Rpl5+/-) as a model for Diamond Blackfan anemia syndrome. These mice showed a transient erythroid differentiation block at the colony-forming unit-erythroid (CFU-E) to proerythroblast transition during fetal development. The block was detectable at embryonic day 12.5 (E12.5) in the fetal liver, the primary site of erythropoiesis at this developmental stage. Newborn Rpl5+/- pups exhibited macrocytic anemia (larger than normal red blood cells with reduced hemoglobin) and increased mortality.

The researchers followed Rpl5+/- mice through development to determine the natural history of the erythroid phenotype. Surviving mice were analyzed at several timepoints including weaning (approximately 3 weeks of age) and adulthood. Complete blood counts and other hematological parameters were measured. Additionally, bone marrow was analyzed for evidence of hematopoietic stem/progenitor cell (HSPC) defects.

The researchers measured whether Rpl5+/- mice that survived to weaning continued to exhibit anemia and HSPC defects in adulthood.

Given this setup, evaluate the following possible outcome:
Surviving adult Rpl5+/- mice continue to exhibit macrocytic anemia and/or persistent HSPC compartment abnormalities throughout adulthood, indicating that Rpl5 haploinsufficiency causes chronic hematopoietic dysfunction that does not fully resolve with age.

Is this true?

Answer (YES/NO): NO